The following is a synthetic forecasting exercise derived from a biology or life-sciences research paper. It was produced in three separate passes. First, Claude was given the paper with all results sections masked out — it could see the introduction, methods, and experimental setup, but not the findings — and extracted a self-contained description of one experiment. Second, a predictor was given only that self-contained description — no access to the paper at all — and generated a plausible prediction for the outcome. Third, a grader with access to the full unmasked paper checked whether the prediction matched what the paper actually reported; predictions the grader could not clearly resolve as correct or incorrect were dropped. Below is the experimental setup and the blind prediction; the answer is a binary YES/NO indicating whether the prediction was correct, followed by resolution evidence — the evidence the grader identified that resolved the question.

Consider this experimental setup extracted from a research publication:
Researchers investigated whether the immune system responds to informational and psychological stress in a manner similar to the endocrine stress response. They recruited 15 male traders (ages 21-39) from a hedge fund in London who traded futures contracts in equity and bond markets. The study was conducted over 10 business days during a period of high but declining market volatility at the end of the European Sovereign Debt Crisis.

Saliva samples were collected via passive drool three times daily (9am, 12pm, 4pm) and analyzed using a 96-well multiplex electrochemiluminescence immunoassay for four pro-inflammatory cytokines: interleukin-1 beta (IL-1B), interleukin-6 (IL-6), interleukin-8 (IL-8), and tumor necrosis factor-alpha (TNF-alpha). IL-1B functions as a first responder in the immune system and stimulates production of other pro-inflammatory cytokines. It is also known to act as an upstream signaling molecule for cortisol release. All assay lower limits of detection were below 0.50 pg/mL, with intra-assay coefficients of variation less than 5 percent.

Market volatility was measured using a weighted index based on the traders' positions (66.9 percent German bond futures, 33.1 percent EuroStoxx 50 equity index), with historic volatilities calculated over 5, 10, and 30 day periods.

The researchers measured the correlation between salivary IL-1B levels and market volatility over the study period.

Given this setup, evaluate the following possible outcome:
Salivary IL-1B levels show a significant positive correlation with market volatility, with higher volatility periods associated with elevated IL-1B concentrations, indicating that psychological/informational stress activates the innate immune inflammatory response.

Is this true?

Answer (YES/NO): YES